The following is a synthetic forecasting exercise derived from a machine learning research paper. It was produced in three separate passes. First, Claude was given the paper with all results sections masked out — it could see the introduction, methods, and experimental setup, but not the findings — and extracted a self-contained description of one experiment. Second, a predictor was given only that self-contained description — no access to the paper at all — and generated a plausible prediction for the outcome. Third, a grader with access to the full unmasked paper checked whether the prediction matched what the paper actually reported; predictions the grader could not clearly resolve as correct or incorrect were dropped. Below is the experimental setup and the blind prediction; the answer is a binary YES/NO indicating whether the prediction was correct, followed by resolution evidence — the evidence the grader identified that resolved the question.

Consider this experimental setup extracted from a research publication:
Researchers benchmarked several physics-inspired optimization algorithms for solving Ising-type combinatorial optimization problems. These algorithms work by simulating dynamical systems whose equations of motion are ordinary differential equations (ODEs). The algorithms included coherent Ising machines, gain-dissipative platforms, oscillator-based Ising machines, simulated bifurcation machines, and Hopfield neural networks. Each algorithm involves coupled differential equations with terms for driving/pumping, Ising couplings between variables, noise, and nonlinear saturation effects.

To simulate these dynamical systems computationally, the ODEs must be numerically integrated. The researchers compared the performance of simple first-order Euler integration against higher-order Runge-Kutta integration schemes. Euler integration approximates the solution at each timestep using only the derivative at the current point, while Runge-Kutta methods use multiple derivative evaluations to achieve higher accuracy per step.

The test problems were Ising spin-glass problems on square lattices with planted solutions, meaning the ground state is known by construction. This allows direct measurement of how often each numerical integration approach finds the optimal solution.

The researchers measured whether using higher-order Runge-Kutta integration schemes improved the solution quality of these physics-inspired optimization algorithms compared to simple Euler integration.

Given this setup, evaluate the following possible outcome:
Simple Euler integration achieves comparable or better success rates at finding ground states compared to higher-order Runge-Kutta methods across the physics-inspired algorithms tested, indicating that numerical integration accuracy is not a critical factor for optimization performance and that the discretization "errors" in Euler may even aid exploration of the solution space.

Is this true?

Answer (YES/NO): NO